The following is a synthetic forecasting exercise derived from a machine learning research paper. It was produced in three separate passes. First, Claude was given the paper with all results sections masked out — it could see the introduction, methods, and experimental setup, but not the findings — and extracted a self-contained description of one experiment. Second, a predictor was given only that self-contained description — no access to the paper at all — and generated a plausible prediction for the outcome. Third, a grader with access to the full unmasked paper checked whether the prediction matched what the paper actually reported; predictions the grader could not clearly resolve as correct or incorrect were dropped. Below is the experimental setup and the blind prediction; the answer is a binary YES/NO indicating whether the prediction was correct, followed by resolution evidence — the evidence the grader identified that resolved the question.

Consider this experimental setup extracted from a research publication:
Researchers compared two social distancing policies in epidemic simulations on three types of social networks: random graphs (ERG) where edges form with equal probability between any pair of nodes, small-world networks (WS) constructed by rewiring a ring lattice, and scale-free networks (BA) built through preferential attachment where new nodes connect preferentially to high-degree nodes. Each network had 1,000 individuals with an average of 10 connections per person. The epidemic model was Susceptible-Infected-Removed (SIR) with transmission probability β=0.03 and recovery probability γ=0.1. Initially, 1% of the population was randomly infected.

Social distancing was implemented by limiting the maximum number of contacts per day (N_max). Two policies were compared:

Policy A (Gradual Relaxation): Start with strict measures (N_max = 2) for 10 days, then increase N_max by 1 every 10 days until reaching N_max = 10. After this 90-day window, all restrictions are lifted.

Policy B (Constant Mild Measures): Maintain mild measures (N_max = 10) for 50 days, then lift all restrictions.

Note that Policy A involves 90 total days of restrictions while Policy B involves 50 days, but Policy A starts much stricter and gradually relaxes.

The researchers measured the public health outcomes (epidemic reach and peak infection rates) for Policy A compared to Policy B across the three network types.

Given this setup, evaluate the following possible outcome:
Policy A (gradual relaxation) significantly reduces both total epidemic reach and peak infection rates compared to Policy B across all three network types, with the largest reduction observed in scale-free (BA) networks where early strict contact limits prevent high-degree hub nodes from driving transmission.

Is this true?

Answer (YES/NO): NO